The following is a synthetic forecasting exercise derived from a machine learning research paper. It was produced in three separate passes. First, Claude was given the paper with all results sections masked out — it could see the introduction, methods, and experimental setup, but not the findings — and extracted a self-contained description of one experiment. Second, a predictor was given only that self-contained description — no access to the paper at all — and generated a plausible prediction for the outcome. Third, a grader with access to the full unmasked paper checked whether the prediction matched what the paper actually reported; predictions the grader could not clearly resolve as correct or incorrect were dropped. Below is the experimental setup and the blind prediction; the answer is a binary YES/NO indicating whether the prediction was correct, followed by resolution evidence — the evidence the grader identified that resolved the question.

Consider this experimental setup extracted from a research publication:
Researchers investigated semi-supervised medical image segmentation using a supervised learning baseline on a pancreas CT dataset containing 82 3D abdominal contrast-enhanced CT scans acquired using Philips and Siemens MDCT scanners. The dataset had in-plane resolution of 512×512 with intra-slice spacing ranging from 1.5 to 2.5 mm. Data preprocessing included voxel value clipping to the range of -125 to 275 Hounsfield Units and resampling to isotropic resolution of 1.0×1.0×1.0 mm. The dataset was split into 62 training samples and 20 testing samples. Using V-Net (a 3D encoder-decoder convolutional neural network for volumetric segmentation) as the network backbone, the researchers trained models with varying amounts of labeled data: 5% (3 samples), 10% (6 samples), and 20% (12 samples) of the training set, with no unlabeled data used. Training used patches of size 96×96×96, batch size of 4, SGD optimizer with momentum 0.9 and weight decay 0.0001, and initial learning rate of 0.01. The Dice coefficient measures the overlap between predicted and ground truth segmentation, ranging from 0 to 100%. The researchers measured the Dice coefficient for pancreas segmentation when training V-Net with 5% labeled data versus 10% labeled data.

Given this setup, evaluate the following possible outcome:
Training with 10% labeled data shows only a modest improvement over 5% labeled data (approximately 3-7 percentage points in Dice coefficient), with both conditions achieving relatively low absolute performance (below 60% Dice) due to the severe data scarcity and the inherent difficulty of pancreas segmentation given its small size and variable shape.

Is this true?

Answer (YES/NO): NO